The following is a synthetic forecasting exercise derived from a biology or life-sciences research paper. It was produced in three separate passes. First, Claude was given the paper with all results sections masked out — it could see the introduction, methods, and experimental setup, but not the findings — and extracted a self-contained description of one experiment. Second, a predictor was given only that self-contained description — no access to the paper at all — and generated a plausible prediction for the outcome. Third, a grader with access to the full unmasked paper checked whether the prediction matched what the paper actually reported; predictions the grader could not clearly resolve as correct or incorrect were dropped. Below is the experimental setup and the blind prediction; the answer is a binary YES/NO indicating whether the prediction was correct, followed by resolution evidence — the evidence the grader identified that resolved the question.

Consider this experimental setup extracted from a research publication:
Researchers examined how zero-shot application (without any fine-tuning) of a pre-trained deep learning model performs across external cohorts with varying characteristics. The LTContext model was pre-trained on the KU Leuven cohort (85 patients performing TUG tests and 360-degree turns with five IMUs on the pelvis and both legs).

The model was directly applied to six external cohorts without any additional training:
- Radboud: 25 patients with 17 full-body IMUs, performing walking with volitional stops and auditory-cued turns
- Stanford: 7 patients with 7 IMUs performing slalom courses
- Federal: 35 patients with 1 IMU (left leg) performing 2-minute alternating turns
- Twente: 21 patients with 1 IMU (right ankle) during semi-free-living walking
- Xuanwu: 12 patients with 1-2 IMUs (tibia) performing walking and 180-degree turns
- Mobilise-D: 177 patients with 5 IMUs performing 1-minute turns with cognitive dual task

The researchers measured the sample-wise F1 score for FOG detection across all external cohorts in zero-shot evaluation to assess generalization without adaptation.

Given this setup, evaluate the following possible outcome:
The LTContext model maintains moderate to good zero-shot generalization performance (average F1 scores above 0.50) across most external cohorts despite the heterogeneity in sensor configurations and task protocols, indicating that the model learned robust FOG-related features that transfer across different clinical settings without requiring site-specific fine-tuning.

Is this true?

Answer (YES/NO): NO